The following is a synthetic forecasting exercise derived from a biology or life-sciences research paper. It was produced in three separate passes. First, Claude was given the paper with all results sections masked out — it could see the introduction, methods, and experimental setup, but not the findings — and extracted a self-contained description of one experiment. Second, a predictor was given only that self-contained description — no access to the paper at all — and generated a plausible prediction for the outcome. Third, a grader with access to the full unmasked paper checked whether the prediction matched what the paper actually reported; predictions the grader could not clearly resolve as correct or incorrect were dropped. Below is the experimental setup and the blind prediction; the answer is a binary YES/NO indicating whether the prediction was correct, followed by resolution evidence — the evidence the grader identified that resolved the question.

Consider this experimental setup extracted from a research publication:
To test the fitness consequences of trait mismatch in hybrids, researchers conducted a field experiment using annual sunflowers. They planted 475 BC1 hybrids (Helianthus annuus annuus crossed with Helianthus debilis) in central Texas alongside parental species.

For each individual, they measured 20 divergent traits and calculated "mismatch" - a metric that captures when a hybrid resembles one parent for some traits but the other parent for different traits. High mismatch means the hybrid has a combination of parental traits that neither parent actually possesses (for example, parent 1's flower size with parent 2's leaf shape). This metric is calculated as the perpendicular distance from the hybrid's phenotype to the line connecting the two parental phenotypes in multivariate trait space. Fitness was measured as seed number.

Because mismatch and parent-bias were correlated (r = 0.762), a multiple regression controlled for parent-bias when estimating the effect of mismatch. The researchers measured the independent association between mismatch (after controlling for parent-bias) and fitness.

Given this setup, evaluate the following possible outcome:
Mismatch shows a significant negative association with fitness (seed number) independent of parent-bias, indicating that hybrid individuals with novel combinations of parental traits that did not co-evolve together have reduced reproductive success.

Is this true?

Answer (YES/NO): YES